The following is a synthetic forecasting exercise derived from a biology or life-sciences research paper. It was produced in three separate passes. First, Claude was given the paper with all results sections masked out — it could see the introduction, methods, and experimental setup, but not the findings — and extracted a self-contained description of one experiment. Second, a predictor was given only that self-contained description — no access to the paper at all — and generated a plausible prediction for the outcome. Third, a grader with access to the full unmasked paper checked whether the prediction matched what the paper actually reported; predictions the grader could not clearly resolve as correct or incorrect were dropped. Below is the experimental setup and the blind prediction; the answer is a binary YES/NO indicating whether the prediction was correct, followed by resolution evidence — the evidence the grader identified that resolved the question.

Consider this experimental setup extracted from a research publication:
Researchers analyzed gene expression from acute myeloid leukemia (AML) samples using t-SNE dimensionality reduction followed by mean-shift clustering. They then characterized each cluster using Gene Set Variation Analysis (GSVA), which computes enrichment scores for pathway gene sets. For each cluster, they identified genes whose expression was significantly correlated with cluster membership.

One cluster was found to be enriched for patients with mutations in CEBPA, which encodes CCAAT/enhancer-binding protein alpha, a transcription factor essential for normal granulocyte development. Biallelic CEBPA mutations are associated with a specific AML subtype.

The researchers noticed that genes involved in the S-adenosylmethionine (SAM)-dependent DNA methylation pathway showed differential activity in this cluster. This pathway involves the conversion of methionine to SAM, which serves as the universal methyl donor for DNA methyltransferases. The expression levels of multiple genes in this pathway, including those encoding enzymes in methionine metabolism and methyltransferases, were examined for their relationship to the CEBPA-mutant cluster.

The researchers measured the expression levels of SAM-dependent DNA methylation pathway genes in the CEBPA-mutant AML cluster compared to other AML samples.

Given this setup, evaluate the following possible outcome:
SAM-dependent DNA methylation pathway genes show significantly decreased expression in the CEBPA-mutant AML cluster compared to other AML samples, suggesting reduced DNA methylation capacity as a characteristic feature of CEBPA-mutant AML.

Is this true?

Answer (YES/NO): NO